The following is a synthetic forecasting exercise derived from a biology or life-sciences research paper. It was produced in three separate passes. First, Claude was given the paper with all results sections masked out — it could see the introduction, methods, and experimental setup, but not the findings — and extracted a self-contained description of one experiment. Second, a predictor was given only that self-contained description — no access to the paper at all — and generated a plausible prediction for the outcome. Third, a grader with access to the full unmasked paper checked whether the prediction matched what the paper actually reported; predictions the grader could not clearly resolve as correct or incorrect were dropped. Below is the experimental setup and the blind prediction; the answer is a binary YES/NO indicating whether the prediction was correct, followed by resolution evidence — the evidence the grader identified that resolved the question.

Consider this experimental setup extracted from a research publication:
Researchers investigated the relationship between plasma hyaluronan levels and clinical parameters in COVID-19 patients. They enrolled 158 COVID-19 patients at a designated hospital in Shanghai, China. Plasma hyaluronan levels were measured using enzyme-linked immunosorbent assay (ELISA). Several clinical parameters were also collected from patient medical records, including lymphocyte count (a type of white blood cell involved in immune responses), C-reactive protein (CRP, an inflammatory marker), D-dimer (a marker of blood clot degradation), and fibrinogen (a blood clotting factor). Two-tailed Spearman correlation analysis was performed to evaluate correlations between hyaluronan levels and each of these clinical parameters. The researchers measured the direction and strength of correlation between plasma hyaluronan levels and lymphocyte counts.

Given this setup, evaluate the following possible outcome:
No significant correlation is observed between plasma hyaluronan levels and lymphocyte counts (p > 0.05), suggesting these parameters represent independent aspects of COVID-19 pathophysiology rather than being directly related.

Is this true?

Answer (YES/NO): NO